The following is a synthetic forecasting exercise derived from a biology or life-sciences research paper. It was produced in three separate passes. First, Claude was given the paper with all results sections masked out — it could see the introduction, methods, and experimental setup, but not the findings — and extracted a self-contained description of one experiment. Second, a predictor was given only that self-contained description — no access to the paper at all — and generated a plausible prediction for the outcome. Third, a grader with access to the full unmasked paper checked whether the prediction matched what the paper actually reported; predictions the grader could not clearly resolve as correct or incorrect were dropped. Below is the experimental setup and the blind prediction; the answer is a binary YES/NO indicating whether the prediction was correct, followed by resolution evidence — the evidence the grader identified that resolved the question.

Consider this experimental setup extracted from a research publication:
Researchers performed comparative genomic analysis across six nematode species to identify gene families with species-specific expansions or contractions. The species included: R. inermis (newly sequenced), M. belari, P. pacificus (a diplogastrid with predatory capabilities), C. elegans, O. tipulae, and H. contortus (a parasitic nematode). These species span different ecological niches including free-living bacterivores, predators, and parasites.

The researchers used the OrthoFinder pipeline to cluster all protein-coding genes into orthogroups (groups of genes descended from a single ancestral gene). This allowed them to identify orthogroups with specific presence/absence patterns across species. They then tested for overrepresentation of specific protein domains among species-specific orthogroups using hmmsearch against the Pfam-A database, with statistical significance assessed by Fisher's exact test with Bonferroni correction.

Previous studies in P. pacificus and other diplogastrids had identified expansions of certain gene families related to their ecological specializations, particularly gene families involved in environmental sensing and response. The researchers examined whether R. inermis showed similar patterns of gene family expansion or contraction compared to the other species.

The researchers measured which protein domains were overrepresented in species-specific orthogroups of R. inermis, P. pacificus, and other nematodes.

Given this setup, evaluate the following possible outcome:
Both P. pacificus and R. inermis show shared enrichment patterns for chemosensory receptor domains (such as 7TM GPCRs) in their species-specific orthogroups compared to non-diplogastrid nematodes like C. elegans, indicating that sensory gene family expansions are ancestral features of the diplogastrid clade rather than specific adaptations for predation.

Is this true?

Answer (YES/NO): NO